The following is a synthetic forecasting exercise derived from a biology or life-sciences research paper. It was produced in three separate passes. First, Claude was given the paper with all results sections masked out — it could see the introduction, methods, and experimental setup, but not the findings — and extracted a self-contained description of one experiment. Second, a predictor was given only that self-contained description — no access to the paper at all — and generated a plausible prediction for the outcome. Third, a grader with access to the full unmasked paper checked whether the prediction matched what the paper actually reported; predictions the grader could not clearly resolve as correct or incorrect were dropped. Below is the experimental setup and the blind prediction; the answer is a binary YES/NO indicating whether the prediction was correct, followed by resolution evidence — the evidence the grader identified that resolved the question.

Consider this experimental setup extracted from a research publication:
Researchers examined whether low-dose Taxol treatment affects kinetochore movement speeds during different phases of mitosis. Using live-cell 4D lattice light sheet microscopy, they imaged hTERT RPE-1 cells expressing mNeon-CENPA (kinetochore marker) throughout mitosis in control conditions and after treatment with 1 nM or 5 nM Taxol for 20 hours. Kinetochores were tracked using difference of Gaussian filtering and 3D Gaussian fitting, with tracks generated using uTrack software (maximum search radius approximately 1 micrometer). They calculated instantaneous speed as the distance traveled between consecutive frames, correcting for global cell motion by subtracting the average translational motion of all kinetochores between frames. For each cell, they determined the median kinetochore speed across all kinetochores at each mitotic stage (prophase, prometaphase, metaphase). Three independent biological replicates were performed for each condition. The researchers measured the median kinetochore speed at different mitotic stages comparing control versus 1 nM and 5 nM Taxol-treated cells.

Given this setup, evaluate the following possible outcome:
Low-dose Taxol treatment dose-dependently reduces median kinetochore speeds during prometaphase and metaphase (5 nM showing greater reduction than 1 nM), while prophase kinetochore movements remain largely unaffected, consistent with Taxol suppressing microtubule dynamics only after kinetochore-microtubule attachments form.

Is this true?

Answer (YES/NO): NO